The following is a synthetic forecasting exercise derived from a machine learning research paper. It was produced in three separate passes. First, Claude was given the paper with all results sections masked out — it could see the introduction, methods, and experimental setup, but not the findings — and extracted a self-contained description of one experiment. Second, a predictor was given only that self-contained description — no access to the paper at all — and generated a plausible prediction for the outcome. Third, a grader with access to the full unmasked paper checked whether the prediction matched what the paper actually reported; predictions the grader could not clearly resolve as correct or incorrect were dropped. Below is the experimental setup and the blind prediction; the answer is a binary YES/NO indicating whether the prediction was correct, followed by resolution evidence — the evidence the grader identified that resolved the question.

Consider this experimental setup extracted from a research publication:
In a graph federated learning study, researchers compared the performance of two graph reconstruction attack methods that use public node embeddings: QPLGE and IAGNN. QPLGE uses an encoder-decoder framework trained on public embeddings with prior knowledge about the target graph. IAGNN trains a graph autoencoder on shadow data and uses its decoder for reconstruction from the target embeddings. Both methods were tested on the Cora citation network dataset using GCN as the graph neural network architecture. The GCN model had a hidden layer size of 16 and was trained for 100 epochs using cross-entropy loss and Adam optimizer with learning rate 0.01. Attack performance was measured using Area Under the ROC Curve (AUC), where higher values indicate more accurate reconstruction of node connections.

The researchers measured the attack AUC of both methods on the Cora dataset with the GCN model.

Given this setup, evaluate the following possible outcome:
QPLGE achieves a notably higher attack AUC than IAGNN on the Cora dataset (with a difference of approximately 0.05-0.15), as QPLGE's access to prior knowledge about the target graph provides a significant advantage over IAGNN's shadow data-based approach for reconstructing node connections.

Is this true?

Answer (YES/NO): NO